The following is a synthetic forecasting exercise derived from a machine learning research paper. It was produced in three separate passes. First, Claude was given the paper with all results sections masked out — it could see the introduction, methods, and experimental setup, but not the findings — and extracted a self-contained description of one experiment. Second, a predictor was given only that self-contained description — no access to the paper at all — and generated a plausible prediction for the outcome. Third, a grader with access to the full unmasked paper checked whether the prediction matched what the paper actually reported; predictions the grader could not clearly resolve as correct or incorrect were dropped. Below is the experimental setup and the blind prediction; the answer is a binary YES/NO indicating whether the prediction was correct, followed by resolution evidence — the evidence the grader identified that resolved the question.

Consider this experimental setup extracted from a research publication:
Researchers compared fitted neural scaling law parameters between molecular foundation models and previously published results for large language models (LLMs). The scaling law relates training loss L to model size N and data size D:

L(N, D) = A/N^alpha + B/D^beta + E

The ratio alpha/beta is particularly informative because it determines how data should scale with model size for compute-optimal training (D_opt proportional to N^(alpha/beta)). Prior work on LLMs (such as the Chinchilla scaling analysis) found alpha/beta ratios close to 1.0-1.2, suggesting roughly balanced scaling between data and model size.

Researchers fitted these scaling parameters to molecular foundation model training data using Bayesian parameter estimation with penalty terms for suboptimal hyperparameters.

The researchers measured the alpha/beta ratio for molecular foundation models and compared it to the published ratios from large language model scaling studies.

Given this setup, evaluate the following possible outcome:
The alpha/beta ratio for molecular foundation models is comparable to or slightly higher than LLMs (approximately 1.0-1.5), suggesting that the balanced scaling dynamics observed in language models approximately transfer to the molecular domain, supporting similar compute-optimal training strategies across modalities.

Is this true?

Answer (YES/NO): NO